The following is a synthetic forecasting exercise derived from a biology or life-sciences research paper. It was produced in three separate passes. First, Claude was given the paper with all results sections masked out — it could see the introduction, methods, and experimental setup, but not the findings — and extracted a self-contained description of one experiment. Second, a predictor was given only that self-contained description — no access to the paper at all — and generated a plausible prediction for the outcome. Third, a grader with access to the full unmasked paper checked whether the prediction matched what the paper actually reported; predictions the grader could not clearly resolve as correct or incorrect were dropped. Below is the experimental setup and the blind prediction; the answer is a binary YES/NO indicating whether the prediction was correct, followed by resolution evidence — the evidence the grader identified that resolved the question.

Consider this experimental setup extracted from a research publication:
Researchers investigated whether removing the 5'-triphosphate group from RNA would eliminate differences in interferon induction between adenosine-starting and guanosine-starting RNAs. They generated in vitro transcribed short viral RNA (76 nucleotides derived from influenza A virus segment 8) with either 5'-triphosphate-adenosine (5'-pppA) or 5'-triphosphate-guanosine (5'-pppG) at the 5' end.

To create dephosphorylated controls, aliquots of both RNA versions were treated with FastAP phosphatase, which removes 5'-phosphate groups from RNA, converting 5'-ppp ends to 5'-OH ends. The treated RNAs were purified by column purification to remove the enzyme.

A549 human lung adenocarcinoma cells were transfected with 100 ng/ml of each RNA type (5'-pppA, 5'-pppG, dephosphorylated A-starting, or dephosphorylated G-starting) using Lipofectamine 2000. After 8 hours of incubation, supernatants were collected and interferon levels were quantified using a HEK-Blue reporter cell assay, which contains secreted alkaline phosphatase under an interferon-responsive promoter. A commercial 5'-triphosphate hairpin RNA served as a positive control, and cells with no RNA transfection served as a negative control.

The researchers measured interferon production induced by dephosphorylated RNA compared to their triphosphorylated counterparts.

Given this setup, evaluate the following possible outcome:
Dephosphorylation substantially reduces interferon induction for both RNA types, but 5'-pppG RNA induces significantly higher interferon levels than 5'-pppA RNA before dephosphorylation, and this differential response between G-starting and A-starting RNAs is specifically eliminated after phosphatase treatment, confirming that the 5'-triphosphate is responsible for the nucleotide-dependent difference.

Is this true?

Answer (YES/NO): NO